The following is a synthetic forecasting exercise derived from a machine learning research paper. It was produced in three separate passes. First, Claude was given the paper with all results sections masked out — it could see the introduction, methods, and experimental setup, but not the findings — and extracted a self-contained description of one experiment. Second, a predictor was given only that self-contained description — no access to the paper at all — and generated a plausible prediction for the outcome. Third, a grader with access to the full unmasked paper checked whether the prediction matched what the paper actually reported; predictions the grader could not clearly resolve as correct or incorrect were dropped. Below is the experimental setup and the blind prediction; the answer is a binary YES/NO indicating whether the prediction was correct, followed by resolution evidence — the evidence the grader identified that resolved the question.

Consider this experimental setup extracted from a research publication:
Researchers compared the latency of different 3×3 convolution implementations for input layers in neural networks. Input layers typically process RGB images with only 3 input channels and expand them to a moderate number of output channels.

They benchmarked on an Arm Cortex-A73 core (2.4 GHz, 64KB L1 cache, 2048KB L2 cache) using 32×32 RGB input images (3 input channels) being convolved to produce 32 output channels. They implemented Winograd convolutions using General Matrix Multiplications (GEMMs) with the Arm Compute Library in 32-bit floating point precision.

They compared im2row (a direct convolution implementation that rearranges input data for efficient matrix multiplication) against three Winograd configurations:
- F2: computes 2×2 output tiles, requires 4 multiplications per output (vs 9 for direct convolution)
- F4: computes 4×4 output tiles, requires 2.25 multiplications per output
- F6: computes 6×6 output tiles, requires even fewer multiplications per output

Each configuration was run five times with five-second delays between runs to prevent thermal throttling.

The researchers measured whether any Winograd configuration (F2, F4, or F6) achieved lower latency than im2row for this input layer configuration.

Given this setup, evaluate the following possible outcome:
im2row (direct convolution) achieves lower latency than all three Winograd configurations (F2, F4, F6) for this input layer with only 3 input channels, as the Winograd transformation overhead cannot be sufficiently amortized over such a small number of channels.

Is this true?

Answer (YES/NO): YES